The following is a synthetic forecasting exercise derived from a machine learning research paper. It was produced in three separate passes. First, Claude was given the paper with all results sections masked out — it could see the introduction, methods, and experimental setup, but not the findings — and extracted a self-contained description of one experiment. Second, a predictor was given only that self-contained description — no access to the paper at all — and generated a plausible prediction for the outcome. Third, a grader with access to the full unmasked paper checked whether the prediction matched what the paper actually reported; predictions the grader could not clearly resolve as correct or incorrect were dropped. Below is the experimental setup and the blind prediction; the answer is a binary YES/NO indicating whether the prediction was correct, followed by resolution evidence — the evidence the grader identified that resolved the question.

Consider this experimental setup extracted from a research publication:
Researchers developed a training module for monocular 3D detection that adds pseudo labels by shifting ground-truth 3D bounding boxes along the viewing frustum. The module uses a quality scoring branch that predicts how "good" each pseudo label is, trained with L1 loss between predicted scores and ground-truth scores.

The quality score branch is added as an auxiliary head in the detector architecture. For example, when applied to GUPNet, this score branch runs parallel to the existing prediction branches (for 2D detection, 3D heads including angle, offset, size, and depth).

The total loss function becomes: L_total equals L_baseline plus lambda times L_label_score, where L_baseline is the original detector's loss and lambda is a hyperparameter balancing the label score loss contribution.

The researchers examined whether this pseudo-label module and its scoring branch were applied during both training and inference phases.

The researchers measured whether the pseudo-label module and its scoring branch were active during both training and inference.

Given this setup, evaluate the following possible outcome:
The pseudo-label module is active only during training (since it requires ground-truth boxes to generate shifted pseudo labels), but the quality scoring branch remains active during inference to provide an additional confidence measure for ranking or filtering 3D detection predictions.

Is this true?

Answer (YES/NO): NO